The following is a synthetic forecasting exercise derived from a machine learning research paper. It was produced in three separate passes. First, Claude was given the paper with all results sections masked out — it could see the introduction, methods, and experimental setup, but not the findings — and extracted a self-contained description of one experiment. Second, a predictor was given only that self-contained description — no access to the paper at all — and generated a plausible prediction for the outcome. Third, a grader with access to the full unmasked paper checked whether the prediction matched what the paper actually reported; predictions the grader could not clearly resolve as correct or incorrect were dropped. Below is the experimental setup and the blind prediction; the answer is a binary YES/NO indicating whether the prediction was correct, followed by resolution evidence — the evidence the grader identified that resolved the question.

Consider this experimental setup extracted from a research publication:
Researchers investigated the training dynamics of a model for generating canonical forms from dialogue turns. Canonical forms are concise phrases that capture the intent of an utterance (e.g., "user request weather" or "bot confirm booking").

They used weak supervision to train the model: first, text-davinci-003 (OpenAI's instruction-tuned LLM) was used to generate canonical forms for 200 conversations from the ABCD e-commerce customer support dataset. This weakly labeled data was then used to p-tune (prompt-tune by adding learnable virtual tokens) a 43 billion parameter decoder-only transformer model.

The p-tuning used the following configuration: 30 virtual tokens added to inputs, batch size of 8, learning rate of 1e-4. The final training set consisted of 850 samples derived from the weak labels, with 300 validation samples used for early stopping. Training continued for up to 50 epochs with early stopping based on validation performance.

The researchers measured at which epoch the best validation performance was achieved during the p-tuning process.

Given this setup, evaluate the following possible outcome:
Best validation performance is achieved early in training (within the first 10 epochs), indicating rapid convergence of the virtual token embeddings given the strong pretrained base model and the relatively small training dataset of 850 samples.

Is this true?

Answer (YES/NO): NO